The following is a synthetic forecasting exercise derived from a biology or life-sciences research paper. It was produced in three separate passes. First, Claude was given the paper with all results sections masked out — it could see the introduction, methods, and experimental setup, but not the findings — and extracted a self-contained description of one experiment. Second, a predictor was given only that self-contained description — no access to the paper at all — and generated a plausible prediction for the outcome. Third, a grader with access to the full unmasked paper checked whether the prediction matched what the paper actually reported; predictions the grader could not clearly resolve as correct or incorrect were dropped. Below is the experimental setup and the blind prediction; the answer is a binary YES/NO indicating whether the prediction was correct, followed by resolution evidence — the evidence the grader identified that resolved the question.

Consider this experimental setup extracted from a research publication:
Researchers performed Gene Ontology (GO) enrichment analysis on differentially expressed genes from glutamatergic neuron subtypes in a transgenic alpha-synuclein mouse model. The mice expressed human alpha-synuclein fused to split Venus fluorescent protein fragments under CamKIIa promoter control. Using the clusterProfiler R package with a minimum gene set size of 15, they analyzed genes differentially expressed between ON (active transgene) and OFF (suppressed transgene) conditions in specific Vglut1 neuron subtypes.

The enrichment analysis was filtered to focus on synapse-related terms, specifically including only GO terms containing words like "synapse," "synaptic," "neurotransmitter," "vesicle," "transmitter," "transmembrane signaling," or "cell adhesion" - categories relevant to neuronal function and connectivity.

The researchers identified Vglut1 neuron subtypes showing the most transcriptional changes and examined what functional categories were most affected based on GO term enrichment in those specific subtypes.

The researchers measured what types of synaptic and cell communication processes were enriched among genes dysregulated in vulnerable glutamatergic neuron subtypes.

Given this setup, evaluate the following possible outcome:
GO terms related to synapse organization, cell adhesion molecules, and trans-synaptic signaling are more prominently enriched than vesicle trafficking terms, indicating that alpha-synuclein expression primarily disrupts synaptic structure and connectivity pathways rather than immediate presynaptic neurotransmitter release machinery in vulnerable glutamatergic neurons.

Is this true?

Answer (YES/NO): NO